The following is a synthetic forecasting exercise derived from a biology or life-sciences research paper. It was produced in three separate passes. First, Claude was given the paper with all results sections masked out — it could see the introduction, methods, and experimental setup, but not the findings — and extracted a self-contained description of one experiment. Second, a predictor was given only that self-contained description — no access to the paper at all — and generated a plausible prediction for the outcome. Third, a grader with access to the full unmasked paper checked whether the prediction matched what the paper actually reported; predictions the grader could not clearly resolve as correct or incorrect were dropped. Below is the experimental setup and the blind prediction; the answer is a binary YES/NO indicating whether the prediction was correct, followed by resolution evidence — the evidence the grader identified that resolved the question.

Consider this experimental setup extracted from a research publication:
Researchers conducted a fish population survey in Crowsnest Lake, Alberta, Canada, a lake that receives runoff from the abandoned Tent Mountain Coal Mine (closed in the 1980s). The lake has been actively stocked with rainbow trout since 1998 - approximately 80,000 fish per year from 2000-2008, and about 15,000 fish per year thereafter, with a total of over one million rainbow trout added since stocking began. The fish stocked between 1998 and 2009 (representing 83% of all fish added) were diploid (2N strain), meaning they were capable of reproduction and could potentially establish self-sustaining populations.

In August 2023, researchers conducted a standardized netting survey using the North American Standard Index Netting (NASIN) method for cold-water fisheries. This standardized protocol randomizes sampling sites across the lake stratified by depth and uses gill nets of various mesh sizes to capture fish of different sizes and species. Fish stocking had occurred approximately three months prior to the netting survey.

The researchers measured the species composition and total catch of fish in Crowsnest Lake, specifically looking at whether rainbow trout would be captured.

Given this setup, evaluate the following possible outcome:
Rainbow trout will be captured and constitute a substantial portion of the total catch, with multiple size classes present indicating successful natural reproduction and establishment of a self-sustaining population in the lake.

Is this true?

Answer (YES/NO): NO